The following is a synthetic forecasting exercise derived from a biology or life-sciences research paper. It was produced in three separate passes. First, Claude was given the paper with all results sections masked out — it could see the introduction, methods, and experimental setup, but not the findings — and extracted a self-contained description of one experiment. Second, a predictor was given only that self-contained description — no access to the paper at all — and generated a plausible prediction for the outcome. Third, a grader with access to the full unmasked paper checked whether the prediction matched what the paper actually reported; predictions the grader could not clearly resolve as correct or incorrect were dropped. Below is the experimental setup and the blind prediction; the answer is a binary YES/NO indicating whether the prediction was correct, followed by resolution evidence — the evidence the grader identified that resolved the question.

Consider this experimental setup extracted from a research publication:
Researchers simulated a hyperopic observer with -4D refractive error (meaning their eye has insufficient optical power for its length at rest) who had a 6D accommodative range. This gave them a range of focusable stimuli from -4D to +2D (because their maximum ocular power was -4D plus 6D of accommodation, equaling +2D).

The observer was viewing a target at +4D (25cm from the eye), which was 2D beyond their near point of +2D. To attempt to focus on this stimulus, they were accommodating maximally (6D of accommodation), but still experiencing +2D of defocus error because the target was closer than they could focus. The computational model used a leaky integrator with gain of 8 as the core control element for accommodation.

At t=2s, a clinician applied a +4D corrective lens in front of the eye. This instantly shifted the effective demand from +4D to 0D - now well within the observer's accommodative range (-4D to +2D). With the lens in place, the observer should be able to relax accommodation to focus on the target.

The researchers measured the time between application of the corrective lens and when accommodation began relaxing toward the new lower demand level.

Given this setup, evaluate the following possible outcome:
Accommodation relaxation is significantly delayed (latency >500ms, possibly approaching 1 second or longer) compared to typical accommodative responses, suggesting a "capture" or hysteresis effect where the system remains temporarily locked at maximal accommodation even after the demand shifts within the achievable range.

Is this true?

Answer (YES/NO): YES